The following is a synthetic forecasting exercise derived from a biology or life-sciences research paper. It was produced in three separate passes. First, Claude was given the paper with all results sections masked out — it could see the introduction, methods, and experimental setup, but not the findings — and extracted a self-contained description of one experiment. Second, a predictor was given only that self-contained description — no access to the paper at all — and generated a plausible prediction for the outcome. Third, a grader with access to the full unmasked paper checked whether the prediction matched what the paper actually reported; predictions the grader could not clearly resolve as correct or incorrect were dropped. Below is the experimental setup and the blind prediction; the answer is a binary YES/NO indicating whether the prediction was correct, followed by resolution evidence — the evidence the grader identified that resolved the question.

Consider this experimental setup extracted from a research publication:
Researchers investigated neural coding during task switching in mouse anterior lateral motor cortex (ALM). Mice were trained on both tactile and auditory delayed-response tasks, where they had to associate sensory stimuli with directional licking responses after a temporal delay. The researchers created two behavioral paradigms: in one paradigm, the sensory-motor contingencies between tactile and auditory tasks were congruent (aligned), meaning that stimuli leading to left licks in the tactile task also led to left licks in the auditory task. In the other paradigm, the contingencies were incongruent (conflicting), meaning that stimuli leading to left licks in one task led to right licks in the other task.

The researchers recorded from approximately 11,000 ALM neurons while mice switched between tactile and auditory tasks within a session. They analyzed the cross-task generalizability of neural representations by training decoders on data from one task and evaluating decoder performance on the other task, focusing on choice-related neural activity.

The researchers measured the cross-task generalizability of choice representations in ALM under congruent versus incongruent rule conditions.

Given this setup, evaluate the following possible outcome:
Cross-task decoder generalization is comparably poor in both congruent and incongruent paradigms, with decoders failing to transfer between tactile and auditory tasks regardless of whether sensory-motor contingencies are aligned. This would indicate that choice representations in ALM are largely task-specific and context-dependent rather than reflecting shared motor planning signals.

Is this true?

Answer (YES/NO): NO